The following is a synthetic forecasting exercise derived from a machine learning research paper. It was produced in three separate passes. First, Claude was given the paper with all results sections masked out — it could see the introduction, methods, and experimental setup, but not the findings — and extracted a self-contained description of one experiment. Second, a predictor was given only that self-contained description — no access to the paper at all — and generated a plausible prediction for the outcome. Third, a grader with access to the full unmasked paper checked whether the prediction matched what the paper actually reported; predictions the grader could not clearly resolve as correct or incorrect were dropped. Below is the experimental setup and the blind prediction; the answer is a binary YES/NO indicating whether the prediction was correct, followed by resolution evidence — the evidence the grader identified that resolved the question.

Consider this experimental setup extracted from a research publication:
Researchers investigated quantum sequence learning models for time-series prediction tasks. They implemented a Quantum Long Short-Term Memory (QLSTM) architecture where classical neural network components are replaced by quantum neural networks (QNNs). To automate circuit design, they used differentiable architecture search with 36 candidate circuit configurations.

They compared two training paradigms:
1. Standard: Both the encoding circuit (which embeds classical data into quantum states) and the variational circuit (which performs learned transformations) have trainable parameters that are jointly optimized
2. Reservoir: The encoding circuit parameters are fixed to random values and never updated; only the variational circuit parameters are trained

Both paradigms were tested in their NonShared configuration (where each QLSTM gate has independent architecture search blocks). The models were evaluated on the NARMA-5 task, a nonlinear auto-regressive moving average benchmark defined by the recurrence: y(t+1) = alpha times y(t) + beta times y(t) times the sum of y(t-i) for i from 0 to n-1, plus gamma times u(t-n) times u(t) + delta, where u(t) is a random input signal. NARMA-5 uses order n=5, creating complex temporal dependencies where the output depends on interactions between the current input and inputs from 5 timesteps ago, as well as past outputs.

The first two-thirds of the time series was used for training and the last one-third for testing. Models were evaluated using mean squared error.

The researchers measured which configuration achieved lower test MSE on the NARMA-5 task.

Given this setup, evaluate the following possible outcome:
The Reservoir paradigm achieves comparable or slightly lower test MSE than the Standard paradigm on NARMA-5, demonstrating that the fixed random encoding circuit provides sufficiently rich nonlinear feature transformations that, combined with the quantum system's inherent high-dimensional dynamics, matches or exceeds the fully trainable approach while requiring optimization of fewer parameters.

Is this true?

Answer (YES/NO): YES